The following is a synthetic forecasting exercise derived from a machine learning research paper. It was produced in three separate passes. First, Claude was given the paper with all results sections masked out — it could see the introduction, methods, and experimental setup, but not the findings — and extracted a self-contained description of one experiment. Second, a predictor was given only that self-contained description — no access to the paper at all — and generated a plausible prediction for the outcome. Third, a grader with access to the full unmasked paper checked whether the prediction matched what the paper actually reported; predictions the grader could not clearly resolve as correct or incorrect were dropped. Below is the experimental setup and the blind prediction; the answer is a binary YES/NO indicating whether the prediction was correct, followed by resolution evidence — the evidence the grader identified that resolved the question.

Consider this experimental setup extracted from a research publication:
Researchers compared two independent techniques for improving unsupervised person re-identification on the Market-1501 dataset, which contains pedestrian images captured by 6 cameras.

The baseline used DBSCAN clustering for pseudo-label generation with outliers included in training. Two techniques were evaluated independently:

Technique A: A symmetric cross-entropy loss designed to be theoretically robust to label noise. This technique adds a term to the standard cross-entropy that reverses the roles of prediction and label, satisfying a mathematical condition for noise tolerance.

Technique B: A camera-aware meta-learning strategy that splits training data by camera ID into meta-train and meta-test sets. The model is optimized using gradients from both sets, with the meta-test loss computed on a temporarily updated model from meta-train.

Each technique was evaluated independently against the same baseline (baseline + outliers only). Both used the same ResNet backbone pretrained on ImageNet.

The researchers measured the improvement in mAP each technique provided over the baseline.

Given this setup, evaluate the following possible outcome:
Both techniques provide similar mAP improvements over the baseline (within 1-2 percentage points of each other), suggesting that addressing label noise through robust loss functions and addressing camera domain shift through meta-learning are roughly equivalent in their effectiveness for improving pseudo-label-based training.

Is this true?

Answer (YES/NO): NO